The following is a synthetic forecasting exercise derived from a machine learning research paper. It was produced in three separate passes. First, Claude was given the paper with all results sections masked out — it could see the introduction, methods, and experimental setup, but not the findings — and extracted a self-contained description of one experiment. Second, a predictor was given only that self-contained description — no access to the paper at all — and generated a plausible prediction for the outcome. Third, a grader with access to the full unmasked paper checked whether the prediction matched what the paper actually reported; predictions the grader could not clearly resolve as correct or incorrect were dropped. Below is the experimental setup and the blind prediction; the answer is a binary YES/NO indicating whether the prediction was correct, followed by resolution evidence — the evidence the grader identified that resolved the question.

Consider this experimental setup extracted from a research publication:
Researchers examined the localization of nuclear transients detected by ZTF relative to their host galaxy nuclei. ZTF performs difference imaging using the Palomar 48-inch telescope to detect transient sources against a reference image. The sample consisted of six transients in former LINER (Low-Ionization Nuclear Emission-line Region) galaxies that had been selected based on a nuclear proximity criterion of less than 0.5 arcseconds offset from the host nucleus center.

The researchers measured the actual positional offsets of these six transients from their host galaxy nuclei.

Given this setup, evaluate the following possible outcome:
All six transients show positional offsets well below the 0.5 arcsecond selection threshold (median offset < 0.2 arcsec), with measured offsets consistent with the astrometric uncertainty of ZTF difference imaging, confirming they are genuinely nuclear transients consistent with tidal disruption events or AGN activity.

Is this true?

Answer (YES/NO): YES